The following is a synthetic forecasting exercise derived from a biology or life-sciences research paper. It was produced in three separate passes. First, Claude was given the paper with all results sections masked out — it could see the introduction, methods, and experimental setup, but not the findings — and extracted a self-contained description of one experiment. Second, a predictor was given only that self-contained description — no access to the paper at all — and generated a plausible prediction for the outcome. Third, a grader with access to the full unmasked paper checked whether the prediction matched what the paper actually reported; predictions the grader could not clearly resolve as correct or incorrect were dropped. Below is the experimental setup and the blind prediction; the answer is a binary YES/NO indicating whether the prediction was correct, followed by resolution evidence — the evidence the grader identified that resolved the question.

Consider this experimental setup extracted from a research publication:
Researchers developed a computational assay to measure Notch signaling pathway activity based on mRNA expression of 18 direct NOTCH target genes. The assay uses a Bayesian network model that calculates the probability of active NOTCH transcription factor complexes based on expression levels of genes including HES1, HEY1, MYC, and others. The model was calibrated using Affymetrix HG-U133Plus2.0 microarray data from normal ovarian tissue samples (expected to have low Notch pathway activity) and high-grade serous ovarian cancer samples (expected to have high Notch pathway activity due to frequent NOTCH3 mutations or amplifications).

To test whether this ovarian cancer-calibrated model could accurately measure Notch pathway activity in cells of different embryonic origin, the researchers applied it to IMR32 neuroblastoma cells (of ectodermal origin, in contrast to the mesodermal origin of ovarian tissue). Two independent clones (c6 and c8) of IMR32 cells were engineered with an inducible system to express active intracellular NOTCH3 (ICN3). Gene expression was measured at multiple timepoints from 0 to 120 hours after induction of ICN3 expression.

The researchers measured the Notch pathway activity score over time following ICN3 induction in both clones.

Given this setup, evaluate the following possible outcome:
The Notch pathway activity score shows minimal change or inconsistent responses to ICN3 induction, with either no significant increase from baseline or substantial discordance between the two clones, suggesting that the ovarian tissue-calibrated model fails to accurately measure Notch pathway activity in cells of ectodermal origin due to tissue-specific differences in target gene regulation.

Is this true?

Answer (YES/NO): NO